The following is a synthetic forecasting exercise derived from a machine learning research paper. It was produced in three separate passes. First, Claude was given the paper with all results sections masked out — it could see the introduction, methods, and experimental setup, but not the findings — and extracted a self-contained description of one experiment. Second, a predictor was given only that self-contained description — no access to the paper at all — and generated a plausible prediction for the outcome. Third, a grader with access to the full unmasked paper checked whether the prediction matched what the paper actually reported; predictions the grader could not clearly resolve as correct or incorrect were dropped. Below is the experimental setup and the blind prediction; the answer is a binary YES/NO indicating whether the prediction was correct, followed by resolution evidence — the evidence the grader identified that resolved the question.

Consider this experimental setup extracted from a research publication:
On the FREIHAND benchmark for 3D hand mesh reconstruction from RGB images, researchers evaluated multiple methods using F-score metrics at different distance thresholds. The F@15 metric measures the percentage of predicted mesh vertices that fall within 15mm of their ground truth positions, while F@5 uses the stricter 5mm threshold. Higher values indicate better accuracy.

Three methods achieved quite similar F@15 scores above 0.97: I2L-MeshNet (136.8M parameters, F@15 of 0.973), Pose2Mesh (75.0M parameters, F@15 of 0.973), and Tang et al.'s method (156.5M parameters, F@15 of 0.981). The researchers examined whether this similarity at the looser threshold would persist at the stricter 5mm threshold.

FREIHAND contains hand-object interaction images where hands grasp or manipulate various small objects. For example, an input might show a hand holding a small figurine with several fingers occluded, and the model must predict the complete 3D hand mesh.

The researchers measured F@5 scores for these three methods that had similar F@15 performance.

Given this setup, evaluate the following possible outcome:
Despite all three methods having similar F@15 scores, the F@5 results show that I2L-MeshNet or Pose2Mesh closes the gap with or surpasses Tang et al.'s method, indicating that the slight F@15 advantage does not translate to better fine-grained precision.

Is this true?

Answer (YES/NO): NO